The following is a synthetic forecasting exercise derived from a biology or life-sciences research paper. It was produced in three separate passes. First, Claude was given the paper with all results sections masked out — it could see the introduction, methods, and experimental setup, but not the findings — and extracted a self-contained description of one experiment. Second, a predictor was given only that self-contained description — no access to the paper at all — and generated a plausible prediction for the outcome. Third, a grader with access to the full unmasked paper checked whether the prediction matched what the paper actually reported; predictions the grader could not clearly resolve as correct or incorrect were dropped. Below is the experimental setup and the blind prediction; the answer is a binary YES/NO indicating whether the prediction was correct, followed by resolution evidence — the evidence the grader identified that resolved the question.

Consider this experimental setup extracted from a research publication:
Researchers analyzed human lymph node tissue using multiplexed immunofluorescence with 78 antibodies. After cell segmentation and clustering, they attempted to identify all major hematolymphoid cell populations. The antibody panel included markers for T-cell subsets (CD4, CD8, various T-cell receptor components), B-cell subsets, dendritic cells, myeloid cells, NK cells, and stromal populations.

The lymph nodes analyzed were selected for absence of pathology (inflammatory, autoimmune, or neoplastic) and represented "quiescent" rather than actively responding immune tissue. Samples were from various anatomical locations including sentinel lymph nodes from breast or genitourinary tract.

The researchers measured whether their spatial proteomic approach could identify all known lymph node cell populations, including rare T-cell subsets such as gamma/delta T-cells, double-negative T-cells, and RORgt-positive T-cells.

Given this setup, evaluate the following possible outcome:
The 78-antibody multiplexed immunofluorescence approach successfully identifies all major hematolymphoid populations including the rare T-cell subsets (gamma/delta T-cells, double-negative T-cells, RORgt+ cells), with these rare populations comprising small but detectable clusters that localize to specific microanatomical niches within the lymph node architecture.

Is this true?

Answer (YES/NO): NO